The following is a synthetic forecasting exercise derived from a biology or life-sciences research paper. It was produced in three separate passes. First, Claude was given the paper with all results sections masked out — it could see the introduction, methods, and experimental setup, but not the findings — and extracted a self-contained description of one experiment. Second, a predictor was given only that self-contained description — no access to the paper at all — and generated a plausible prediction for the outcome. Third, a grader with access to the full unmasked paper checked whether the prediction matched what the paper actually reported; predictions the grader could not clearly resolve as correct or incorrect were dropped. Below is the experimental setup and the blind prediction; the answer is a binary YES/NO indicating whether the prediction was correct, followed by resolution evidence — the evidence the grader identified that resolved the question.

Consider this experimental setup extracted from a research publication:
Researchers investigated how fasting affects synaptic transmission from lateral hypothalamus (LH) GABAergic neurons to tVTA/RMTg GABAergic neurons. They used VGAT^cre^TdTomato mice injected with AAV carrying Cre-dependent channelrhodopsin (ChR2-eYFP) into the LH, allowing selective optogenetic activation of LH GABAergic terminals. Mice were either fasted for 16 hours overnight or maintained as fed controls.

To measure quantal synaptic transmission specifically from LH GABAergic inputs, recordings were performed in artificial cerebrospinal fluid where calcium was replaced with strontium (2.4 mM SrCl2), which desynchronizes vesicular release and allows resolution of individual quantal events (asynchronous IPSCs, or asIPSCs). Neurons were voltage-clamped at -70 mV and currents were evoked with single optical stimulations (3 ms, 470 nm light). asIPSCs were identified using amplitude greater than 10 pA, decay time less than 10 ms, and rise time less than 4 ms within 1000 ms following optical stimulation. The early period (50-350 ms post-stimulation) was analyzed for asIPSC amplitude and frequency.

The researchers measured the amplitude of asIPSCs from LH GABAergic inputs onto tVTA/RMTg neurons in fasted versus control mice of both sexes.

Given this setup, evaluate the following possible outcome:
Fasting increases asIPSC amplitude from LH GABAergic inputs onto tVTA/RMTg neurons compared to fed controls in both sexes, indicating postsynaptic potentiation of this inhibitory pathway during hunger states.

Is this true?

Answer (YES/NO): NO